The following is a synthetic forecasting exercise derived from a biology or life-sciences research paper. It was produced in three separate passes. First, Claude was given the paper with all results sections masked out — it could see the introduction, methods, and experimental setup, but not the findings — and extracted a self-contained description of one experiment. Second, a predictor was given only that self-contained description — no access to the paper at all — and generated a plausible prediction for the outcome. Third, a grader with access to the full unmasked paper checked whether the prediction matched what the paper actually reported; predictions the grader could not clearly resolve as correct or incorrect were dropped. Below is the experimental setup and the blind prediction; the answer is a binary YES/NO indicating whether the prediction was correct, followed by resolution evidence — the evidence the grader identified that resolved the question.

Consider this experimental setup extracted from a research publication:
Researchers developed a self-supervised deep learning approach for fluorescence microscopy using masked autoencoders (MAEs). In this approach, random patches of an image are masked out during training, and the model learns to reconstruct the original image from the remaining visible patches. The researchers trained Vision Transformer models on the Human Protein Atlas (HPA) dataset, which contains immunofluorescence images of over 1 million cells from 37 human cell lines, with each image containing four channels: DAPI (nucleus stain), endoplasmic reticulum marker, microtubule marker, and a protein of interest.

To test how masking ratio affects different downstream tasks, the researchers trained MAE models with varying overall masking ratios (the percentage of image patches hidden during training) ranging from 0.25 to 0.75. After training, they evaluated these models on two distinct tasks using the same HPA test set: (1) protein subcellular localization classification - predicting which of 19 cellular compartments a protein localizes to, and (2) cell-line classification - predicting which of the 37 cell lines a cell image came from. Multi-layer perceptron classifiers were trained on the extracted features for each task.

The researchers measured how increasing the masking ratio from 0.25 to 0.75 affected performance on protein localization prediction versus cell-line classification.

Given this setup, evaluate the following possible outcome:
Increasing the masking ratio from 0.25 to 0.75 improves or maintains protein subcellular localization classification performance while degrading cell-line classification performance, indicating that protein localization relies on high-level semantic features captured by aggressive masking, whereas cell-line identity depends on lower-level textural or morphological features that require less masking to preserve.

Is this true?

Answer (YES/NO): NO